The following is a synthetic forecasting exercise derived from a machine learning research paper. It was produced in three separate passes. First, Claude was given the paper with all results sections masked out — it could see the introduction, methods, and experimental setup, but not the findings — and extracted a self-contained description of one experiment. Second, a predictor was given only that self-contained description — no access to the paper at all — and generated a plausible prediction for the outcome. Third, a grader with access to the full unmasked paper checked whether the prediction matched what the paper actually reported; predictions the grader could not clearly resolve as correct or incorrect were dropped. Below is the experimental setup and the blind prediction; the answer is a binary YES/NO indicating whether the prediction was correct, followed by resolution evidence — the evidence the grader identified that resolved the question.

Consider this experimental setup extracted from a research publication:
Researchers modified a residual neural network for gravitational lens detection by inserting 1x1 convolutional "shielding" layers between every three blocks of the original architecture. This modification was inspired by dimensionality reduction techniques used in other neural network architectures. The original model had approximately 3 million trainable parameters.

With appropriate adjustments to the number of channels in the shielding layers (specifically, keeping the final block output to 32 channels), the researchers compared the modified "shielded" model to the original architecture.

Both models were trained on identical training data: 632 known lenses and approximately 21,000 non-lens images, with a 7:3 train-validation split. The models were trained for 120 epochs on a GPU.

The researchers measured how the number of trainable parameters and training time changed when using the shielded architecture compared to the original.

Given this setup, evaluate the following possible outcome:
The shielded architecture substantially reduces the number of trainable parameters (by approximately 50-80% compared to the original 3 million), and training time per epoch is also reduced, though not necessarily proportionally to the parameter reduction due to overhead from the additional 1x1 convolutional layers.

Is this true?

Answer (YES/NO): NO